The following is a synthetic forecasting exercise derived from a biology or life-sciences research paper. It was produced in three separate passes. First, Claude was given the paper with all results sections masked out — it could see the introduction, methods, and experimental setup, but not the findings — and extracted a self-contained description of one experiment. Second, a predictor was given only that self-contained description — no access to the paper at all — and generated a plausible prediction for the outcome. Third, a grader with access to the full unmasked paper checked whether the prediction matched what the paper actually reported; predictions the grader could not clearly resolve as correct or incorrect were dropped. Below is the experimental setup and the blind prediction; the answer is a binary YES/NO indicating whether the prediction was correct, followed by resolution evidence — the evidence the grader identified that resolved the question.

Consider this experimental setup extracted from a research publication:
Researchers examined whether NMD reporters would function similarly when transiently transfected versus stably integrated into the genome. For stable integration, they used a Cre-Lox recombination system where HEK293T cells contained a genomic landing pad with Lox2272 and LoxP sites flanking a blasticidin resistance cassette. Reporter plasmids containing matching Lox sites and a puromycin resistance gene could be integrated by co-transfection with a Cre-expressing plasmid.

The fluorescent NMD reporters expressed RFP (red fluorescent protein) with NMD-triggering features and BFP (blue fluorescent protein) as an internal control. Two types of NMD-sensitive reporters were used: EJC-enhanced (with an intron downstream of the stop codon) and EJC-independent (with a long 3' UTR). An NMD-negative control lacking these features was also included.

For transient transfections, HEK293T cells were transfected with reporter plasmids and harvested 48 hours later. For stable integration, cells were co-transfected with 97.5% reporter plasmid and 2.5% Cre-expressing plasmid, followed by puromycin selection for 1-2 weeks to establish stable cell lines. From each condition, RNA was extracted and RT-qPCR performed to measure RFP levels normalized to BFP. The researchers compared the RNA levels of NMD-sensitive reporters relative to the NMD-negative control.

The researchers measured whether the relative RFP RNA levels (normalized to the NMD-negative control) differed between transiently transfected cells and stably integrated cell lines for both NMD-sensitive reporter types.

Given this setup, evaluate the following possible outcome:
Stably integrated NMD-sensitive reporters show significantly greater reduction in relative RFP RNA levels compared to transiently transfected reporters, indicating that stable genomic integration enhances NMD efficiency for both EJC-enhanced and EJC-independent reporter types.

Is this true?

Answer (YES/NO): NO